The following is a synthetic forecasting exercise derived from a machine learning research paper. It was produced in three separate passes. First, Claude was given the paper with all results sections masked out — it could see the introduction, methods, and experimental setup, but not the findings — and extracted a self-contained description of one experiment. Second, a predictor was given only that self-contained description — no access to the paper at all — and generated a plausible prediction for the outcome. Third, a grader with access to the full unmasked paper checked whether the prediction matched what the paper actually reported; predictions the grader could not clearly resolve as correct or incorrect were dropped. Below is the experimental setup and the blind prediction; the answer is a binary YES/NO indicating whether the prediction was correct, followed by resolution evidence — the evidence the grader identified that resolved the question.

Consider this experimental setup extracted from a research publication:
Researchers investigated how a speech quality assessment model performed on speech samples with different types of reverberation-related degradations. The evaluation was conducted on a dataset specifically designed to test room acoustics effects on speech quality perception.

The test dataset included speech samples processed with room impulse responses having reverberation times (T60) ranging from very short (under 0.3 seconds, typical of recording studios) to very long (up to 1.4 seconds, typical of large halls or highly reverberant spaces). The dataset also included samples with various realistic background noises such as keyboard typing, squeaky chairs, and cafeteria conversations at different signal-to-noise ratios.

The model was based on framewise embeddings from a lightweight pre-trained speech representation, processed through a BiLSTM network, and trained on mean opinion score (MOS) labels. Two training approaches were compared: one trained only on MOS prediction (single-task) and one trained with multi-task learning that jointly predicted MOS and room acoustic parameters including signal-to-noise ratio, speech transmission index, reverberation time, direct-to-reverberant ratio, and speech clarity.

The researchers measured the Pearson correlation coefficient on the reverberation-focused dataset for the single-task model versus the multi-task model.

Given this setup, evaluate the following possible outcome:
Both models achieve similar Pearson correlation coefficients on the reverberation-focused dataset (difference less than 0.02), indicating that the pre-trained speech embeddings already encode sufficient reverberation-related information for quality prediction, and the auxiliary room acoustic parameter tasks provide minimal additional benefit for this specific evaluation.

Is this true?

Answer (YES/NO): YES